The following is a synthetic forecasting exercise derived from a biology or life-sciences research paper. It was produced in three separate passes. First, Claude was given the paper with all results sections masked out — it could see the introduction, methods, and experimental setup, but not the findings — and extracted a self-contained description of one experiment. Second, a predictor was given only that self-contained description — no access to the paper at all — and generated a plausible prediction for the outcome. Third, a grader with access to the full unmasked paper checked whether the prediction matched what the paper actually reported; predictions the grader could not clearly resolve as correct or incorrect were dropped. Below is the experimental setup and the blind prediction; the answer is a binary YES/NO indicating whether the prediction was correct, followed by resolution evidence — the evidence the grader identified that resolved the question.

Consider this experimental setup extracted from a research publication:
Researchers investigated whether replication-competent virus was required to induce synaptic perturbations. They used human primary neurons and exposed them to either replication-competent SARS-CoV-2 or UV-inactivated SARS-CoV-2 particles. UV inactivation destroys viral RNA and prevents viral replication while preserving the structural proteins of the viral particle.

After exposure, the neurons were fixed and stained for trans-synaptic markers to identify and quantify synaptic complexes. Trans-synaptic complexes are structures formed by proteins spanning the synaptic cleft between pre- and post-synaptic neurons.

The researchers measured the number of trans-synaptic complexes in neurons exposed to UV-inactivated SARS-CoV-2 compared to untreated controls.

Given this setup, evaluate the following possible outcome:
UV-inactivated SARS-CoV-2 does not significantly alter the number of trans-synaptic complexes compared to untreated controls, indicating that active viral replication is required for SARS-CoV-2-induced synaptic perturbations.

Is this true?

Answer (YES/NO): NO